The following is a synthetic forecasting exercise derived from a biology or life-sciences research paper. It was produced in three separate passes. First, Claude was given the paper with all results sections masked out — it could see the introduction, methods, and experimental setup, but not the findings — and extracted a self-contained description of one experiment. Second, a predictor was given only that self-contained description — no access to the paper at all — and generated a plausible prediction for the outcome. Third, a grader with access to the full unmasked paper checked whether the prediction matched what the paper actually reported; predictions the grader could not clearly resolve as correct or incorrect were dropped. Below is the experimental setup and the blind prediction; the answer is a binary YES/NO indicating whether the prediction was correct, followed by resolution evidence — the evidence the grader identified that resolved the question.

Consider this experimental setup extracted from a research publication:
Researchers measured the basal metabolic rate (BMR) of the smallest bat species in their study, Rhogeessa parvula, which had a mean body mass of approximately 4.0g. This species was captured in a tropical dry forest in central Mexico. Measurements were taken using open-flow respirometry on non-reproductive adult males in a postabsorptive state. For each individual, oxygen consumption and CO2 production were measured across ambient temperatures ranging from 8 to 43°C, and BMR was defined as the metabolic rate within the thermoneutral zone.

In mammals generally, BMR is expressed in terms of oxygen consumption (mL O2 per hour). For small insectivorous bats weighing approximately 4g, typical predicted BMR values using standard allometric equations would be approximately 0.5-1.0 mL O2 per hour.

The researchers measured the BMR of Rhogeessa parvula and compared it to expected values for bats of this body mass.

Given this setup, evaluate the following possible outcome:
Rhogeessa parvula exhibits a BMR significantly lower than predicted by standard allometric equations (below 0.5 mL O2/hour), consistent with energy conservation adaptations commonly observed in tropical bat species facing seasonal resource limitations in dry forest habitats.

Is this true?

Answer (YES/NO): NO